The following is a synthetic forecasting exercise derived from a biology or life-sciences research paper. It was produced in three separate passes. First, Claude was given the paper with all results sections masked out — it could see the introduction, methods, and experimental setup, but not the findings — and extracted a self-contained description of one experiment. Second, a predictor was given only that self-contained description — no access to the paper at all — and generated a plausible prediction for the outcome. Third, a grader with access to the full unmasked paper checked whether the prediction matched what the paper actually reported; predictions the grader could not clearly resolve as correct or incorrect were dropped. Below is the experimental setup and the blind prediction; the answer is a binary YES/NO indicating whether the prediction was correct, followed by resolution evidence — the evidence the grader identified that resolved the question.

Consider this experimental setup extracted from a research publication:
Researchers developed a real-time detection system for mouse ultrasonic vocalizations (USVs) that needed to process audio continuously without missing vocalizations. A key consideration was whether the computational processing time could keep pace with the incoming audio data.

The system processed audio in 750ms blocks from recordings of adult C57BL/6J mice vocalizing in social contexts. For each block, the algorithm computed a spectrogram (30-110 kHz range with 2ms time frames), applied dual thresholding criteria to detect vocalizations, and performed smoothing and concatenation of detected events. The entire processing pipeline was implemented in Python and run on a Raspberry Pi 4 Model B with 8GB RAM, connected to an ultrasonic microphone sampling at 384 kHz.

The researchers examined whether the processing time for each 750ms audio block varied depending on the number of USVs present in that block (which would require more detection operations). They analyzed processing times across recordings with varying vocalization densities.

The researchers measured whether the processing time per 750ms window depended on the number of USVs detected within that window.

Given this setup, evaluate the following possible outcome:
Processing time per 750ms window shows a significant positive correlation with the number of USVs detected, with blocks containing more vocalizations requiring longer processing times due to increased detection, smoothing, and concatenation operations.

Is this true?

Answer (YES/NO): NO